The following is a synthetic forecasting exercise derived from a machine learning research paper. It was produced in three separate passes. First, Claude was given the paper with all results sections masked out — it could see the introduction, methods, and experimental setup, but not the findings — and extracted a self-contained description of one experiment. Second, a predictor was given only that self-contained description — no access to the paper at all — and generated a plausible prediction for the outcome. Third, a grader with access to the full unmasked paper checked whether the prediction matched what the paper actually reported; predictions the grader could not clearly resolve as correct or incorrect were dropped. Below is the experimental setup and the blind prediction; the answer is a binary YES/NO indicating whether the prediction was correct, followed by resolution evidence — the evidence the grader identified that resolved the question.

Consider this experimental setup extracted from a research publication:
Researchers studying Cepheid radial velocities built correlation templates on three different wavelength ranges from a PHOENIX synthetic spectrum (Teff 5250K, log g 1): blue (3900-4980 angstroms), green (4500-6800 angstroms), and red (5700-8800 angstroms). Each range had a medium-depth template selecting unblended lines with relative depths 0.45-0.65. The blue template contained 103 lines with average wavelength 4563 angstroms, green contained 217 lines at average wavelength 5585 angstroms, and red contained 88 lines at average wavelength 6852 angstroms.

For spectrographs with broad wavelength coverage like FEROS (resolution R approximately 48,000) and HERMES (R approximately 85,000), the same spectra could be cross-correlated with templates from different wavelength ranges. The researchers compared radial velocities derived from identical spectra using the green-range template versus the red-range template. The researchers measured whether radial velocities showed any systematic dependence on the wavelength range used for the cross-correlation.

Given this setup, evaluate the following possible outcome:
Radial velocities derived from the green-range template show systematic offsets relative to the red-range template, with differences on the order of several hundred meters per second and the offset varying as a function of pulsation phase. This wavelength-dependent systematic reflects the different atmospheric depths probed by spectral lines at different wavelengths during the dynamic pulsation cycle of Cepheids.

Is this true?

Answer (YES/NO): NO